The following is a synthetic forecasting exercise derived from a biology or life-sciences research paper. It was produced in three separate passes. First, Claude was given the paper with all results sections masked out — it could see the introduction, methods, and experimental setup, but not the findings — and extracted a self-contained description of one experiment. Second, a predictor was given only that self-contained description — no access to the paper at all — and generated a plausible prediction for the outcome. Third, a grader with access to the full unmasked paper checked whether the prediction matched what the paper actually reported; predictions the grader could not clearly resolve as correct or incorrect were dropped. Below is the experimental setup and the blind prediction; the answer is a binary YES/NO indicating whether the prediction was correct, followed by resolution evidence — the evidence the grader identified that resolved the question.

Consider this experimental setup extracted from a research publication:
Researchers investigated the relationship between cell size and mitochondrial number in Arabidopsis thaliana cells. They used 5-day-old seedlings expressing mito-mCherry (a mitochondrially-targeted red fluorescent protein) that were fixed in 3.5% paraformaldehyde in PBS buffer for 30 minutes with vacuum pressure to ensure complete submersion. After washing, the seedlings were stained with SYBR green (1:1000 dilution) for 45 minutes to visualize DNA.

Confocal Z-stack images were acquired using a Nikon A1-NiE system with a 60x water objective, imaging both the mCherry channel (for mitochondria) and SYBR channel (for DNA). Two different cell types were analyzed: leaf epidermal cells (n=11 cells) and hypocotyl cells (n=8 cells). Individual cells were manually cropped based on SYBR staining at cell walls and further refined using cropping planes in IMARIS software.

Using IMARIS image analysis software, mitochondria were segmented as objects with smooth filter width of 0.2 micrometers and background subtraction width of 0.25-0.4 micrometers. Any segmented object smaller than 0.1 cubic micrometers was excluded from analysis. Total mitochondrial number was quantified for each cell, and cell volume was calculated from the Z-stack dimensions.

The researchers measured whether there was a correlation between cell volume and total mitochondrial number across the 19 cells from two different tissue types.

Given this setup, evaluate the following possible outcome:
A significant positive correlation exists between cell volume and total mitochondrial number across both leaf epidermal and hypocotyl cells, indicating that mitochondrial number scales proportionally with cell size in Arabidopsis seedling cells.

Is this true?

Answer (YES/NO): YES